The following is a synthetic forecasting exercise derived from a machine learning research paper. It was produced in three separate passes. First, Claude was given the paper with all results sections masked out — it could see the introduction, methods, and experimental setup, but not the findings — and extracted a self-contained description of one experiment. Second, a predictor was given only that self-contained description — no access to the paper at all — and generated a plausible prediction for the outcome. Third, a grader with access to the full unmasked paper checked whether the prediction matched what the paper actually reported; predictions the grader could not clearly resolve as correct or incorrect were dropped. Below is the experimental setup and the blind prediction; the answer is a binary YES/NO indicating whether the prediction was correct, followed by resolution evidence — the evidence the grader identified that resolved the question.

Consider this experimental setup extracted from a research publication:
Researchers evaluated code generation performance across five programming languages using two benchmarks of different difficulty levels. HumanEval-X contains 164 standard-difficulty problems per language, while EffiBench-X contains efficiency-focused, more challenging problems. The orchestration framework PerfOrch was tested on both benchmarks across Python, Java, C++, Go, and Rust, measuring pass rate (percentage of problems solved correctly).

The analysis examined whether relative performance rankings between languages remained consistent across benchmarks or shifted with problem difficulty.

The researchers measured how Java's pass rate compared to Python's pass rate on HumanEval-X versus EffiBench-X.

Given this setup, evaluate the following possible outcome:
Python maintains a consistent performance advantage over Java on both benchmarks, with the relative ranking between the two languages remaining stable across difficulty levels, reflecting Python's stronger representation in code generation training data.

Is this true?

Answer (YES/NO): NO